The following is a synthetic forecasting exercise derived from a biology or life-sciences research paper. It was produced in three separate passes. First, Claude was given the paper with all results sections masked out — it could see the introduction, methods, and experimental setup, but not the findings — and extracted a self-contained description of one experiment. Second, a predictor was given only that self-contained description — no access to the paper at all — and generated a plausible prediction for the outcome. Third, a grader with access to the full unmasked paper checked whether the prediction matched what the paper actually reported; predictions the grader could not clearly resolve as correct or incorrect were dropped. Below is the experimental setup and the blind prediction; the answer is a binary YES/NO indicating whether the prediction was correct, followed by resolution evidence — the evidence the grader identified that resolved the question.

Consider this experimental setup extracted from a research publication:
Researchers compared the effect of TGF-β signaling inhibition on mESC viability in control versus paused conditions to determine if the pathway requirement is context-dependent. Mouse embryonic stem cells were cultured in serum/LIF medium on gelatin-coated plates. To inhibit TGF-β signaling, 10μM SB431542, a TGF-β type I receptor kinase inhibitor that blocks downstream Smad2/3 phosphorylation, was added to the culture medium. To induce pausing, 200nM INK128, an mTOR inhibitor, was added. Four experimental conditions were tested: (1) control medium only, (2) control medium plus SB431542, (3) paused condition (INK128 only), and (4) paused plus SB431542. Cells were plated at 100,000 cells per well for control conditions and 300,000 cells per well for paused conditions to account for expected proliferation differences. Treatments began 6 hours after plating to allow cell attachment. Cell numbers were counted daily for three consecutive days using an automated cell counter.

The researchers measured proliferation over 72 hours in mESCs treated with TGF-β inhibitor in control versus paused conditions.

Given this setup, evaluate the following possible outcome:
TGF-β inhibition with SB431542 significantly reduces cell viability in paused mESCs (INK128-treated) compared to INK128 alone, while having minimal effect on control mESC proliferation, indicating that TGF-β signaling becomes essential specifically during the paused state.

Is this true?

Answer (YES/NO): YES